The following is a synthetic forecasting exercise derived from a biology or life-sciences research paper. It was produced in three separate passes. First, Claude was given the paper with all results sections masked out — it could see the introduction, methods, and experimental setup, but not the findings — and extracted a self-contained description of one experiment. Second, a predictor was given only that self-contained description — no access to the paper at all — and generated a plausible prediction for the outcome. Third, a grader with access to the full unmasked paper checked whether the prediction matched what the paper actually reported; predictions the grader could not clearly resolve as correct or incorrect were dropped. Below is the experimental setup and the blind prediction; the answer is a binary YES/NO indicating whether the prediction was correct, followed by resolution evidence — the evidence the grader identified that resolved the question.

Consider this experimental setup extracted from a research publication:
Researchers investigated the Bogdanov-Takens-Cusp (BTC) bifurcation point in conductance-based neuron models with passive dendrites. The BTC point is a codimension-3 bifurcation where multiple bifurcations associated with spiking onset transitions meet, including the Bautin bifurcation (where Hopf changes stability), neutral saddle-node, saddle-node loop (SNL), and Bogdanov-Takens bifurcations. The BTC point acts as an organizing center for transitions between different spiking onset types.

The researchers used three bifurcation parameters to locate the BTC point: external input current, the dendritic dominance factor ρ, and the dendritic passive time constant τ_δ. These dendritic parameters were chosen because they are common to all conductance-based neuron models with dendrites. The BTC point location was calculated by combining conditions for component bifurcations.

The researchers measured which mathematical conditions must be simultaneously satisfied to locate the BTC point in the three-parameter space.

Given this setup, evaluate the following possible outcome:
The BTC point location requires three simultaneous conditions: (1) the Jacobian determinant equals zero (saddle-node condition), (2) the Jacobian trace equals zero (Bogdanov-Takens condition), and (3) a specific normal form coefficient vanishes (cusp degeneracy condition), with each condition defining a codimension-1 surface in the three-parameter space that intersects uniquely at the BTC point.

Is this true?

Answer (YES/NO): NO